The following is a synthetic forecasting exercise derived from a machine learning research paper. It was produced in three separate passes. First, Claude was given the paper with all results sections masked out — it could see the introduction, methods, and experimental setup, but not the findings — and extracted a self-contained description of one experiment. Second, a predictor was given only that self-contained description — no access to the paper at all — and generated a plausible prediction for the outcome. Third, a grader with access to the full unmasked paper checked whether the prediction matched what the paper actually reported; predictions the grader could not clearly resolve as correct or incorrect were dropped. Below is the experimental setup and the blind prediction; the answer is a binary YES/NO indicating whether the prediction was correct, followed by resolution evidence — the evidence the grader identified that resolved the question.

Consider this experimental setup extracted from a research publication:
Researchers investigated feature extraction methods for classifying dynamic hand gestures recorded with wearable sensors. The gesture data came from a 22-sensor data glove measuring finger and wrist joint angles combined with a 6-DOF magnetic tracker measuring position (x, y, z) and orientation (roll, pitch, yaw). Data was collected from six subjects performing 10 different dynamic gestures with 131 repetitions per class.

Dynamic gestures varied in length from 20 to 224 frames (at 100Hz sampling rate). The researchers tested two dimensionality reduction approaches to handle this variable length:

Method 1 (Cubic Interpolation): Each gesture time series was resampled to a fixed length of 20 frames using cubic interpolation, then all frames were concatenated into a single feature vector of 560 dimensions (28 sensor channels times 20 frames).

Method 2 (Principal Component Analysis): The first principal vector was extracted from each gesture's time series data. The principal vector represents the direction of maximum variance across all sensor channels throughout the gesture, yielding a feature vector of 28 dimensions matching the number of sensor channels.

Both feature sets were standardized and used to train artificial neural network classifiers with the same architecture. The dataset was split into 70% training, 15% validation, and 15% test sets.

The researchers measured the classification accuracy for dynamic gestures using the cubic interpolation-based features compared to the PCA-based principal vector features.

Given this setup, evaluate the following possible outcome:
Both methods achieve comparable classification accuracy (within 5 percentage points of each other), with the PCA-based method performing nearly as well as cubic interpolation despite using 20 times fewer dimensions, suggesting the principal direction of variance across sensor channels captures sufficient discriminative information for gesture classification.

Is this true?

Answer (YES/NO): NO